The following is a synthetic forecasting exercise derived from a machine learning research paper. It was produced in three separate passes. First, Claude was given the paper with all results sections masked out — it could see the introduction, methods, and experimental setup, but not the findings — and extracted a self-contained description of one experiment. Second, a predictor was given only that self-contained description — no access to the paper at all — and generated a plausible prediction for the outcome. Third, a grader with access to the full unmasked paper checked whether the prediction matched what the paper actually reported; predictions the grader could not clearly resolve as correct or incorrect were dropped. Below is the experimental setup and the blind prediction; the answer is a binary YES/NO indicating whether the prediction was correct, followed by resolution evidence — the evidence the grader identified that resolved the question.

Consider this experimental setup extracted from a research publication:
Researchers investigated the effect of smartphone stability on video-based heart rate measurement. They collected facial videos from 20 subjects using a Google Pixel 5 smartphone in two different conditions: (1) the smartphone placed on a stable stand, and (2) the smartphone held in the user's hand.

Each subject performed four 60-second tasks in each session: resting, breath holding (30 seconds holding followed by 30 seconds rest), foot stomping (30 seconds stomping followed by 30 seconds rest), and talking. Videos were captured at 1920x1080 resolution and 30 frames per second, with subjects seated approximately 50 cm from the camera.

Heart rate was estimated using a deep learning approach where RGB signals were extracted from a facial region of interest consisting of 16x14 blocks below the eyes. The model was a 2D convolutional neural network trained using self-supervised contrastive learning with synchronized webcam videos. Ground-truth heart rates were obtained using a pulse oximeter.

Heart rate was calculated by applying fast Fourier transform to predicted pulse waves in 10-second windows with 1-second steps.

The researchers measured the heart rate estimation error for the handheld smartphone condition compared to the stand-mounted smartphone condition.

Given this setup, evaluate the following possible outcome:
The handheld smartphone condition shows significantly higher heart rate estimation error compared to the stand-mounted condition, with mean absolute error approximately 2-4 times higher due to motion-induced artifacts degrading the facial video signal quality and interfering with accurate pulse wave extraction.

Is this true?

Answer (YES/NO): NO